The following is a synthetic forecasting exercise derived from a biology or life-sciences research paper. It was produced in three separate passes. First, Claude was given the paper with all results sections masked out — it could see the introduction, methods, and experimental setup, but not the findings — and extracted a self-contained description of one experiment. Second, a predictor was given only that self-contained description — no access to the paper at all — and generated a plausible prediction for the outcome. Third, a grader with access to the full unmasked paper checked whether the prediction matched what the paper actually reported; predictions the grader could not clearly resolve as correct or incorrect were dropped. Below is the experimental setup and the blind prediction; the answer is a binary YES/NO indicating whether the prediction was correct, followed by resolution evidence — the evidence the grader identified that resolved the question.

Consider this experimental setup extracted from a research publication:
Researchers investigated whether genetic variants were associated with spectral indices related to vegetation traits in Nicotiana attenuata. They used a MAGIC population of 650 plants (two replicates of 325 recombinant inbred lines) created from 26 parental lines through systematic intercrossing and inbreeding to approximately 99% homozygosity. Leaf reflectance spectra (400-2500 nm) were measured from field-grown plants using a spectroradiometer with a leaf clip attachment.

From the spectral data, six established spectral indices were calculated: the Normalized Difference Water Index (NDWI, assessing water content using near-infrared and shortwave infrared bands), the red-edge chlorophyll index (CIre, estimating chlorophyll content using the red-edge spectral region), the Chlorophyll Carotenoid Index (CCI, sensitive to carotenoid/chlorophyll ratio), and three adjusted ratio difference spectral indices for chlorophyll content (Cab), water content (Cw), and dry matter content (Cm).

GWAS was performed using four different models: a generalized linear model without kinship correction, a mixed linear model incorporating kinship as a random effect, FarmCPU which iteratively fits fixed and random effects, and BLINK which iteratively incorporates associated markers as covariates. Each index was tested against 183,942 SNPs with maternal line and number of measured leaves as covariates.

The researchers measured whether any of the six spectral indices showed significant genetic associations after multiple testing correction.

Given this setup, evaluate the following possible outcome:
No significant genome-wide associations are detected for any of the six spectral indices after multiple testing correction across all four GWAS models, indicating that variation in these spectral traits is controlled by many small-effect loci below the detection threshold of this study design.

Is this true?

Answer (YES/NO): NO